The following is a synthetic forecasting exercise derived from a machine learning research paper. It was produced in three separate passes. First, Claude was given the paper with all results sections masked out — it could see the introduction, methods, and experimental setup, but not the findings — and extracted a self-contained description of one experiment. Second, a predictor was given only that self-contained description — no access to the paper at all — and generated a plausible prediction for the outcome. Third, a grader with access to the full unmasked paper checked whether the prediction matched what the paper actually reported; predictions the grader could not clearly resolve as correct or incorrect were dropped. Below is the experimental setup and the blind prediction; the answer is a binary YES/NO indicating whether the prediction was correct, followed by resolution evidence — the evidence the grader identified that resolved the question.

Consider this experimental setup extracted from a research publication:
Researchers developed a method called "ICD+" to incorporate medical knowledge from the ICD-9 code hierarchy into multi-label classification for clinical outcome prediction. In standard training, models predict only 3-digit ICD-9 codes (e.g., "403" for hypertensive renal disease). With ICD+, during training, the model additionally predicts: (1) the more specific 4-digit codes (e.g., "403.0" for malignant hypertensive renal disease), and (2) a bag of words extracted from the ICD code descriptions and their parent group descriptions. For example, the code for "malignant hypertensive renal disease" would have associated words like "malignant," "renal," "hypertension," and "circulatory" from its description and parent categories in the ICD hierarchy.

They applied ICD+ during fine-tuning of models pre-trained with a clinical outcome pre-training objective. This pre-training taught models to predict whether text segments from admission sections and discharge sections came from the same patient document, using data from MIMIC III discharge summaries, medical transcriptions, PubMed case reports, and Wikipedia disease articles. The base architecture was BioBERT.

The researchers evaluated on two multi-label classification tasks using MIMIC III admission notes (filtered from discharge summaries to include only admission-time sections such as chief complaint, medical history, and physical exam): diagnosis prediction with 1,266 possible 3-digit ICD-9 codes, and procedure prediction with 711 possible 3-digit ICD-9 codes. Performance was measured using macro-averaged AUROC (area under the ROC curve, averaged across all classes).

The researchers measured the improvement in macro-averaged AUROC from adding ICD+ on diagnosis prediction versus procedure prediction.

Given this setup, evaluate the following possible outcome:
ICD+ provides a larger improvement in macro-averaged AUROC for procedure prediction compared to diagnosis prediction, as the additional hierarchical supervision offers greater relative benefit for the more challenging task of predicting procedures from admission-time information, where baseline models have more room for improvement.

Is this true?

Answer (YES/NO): YES